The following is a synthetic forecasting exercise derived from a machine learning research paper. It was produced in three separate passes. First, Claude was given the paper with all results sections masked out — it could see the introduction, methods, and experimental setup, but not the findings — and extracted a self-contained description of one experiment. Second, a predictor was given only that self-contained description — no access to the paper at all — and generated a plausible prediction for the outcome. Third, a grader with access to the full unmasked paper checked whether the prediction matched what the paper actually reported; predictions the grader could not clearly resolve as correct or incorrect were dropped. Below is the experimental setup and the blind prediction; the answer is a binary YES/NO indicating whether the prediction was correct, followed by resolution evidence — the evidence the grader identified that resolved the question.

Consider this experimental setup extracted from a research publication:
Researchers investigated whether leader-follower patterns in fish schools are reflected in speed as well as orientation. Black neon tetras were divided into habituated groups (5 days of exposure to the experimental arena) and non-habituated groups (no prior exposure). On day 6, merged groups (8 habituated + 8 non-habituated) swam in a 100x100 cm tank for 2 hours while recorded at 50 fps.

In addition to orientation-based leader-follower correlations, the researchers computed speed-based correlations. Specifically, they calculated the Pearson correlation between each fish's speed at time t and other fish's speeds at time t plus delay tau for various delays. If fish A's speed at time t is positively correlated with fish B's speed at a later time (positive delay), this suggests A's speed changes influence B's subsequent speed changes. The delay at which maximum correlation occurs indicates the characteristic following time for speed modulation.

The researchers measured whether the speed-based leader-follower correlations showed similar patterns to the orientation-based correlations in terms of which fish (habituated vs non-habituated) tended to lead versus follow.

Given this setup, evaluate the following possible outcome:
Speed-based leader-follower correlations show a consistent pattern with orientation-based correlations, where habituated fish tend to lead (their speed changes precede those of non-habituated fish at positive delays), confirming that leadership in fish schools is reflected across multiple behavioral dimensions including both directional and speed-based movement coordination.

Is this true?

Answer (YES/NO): YES